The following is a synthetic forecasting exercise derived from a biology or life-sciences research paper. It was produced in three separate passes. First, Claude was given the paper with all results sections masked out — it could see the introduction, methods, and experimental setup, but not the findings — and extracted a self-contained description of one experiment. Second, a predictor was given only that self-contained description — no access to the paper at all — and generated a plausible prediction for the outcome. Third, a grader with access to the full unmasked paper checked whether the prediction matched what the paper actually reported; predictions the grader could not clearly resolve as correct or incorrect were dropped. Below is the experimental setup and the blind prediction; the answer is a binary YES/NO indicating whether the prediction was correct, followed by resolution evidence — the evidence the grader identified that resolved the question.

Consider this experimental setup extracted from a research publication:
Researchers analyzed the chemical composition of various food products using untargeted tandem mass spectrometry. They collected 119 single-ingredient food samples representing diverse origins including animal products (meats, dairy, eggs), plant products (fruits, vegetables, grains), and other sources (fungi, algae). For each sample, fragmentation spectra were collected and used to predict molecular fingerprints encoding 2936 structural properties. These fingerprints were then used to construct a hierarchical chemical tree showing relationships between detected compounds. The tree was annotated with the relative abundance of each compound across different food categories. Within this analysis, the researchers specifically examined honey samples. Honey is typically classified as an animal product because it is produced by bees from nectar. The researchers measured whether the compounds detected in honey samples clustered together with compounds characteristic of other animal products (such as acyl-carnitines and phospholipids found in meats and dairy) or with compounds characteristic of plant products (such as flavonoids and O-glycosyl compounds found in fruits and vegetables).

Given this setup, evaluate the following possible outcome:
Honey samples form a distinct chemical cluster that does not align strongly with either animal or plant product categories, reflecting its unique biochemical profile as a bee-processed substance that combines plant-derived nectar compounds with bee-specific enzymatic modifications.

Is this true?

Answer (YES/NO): NO